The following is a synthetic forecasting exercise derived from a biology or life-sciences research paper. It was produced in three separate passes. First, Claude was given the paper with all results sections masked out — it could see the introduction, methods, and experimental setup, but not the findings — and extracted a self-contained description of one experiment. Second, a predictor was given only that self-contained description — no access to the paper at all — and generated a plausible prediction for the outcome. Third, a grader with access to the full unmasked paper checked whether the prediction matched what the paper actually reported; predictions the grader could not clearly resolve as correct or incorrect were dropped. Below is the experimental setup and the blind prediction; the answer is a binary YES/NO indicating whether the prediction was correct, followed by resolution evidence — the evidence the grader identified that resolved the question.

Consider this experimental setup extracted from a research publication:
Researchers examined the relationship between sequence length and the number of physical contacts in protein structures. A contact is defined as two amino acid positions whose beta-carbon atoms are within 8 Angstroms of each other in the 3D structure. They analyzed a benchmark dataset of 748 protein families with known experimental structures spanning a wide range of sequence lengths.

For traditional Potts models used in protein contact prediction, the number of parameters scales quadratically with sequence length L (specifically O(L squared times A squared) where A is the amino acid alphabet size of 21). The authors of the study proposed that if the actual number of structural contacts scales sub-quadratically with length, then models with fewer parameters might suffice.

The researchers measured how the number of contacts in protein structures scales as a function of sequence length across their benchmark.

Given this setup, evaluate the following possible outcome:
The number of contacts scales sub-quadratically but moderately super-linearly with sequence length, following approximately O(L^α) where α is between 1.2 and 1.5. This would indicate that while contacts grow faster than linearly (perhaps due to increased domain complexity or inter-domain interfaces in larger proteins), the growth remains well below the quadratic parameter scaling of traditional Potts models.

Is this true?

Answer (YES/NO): NO